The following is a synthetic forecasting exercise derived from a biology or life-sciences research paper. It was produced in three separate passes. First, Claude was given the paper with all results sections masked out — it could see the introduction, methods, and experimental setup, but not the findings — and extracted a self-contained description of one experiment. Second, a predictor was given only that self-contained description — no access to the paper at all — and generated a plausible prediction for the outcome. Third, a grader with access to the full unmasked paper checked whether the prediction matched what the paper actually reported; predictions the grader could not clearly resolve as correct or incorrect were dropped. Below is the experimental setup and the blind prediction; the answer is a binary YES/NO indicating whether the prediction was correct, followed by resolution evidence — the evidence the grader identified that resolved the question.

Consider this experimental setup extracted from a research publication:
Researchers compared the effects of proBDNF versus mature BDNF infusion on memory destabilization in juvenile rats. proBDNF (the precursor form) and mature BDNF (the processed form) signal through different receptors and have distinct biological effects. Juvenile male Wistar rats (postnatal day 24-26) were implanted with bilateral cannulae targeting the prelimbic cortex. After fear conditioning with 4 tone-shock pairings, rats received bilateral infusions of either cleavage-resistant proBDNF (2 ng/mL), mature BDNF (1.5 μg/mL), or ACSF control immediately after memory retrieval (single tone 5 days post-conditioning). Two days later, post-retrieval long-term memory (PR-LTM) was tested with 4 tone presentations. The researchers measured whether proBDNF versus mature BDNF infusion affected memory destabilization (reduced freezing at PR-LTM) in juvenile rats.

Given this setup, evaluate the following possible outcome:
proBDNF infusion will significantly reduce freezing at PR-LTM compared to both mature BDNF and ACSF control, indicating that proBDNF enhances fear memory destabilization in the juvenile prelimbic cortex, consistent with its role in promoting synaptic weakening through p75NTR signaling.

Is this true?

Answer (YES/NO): YES